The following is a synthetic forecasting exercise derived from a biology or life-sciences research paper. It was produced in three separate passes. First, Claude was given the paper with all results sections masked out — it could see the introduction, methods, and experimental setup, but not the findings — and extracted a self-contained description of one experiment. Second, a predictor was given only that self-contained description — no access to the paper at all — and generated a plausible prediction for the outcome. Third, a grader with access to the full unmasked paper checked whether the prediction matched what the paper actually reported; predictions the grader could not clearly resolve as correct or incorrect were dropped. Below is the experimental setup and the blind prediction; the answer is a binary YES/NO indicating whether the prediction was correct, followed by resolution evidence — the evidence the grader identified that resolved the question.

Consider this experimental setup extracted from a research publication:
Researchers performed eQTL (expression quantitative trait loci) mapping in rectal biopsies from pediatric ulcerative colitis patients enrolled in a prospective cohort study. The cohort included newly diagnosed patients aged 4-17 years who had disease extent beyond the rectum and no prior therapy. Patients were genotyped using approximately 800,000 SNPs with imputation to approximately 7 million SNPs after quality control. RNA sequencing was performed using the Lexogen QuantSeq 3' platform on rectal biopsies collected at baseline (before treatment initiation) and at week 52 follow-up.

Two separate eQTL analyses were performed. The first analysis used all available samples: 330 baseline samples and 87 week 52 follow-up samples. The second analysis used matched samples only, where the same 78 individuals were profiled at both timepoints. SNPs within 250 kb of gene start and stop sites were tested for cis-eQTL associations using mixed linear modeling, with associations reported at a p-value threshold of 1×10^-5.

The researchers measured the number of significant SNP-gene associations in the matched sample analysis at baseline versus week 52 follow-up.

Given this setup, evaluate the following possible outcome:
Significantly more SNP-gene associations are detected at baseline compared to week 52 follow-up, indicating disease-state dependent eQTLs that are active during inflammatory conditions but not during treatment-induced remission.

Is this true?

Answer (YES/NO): YES